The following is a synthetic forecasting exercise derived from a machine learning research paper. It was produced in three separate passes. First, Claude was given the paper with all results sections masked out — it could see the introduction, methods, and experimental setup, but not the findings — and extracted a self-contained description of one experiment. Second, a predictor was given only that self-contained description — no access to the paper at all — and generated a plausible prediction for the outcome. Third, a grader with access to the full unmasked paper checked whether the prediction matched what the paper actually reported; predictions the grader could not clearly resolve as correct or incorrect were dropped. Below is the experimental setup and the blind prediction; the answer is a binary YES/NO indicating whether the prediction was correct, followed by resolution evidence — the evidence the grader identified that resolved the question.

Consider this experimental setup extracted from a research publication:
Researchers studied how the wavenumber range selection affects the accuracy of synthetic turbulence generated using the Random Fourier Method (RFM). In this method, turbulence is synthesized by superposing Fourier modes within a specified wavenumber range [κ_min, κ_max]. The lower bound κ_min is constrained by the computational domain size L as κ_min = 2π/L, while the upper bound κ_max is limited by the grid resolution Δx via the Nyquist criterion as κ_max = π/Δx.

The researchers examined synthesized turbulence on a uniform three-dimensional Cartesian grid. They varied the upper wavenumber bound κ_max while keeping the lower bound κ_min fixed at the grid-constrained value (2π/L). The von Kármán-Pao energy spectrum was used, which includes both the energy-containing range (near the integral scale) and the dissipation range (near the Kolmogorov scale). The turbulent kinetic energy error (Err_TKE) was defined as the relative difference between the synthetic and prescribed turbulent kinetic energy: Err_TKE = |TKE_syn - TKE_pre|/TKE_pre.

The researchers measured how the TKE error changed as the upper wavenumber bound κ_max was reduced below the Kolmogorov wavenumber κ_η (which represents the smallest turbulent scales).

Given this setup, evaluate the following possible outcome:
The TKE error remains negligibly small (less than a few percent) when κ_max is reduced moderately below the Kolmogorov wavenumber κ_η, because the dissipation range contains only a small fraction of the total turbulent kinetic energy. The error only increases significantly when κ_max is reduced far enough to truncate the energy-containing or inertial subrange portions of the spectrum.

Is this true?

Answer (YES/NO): NO